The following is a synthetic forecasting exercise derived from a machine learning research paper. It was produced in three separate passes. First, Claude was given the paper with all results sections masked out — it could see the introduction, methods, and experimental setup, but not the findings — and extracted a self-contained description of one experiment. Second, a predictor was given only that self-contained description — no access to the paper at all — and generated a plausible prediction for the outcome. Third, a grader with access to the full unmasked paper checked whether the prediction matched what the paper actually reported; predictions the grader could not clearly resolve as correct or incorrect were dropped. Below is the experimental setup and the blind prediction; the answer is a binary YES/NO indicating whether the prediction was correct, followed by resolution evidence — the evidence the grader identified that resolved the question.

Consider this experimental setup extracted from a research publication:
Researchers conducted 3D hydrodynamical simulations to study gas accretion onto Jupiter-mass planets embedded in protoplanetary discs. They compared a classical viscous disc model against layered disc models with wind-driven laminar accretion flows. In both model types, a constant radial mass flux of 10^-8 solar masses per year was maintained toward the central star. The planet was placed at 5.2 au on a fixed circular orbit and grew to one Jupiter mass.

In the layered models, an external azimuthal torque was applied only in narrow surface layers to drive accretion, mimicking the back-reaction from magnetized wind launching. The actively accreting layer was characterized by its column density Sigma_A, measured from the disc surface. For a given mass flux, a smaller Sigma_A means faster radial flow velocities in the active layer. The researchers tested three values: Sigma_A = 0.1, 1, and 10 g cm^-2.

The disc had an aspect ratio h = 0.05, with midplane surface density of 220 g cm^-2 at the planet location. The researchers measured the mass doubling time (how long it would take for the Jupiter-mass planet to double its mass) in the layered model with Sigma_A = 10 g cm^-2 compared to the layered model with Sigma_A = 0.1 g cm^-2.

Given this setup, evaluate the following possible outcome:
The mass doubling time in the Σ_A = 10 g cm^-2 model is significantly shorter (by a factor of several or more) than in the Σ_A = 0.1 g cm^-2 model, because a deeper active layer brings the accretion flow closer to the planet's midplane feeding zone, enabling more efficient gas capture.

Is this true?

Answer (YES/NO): NO